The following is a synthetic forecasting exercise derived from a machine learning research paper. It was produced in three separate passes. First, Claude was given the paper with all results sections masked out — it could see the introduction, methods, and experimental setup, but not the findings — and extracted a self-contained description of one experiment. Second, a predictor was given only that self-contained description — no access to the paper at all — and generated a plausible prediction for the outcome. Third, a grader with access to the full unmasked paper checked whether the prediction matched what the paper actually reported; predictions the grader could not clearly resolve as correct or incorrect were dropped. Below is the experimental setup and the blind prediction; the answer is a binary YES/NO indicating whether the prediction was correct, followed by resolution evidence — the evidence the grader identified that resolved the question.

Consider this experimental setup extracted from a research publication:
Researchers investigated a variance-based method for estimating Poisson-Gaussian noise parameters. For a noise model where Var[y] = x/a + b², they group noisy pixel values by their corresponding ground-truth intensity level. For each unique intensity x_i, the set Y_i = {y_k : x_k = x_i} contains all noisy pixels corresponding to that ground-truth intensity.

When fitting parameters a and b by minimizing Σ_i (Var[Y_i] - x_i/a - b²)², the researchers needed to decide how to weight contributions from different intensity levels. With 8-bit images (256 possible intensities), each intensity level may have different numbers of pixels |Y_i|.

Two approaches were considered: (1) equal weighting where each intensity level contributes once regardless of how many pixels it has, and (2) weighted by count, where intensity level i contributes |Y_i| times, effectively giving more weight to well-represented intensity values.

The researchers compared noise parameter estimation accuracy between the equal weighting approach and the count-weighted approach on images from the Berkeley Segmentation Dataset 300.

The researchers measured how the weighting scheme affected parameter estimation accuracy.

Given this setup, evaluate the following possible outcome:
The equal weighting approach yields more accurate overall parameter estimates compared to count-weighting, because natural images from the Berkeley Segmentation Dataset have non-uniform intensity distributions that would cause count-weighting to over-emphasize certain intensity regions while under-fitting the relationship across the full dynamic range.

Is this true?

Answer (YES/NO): NO